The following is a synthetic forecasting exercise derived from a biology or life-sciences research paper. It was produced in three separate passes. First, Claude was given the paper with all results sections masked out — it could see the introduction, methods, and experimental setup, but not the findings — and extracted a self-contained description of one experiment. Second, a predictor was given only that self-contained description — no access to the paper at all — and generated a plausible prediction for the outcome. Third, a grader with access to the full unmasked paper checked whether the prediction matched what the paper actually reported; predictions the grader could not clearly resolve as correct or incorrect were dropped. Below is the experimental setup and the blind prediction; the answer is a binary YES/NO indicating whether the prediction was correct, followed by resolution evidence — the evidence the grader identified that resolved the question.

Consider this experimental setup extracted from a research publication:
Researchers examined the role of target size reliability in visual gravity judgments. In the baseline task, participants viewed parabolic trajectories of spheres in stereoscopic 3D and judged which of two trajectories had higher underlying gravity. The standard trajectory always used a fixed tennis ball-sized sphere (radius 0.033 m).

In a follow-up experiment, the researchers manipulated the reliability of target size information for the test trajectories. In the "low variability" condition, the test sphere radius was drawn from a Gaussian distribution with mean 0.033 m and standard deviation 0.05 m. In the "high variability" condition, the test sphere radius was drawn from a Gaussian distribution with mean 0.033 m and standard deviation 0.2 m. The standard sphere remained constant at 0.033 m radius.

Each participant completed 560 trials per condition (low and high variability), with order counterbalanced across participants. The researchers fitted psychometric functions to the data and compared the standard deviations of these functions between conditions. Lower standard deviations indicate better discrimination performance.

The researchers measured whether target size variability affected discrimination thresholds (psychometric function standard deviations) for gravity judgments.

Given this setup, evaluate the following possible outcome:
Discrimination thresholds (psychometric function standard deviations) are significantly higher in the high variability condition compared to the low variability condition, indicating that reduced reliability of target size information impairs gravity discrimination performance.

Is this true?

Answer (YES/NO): YES